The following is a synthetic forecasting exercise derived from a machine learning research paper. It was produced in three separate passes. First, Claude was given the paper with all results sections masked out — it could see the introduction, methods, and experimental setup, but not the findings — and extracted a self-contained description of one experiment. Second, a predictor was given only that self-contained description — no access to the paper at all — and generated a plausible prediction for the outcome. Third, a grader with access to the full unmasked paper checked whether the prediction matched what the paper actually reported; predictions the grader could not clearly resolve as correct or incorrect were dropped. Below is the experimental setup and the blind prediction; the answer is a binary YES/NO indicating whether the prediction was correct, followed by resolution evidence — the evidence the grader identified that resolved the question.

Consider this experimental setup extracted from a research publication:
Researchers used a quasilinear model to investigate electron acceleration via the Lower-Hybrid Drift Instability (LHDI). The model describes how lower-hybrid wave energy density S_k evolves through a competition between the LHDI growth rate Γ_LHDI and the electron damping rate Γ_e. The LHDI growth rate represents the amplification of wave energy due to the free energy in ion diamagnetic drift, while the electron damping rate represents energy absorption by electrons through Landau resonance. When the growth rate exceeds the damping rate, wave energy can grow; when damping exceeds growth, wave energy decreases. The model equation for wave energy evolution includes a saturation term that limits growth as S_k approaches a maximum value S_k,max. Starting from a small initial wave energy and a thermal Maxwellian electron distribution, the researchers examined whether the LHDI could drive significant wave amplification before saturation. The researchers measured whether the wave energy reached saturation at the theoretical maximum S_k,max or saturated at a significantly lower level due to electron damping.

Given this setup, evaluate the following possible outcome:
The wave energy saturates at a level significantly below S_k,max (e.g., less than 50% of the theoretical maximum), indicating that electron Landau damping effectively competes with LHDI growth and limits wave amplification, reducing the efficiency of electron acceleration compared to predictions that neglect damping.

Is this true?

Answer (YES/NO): YES